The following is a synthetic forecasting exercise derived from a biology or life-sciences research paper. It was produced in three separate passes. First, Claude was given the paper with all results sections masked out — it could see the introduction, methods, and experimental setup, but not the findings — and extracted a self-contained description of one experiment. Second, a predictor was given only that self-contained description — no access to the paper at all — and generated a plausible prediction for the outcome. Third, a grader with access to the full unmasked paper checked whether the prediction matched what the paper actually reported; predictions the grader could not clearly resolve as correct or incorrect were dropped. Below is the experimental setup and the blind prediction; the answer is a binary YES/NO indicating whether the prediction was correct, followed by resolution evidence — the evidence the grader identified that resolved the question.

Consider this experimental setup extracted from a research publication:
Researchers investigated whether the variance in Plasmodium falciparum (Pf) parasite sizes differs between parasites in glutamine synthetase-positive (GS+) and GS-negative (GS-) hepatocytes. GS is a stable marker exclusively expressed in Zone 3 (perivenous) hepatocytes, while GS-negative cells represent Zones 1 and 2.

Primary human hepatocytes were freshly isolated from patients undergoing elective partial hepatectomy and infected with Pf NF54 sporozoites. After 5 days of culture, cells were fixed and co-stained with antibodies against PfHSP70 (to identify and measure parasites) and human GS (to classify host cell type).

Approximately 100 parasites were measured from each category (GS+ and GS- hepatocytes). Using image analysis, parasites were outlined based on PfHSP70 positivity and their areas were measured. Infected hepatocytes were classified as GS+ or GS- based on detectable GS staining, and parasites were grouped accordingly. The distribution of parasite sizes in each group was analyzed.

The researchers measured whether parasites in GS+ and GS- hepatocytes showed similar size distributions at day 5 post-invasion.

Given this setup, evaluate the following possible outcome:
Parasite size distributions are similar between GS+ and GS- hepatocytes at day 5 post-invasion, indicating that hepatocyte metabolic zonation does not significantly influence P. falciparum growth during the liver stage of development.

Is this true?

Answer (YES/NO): YES